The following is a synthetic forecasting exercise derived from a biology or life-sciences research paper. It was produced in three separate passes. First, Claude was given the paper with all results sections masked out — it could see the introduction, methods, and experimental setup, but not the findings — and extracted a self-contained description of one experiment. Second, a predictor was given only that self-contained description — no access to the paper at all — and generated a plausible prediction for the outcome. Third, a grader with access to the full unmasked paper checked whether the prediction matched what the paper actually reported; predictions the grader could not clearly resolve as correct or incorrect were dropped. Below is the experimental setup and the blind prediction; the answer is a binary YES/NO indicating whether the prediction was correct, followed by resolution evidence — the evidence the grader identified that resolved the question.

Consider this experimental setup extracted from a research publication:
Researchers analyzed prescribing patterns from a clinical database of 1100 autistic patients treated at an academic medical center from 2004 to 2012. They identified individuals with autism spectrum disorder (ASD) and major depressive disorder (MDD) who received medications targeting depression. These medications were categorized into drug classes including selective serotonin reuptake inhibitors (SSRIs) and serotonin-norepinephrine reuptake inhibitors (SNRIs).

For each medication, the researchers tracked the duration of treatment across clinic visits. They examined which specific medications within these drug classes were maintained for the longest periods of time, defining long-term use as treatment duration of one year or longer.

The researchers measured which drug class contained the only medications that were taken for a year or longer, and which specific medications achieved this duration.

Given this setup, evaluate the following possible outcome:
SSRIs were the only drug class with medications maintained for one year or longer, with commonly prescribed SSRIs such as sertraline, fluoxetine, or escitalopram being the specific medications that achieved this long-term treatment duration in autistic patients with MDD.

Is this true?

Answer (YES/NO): NO